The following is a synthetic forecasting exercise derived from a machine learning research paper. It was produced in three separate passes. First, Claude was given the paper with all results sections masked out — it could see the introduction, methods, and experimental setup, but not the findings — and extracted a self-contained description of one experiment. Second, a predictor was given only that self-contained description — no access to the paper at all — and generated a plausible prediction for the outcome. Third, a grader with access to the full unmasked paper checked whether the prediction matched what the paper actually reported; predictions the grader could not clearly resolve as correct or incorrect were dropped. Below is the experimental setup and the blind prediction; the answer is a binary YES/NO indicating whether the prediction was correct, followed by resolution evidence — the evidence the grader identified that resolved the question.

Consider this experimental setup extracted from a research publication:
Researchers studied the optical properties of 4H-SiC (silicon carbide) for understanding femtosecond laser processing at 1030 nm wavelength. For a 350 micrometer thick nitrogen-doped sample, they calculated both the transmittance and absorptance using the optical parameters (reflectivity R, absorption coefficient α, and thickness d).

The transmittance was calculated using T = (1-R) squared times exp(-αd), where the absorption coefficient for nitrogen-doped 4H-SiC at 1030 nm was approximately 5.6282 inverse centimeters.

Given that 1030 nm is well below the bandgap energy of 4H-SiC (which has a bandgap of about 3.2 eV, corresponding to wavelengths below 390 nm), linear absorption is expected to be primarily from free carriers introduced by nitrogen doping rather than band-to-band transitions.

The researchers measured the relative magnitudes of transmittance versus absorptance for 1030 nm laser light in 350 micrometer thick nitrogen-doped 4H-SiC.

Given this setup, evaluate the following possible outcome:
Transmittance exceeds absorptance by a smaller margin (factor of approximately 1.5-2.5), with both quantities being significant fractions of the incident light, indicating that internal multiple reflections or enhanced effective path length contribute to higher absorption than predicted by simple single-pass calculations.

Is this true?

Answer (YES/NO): NO